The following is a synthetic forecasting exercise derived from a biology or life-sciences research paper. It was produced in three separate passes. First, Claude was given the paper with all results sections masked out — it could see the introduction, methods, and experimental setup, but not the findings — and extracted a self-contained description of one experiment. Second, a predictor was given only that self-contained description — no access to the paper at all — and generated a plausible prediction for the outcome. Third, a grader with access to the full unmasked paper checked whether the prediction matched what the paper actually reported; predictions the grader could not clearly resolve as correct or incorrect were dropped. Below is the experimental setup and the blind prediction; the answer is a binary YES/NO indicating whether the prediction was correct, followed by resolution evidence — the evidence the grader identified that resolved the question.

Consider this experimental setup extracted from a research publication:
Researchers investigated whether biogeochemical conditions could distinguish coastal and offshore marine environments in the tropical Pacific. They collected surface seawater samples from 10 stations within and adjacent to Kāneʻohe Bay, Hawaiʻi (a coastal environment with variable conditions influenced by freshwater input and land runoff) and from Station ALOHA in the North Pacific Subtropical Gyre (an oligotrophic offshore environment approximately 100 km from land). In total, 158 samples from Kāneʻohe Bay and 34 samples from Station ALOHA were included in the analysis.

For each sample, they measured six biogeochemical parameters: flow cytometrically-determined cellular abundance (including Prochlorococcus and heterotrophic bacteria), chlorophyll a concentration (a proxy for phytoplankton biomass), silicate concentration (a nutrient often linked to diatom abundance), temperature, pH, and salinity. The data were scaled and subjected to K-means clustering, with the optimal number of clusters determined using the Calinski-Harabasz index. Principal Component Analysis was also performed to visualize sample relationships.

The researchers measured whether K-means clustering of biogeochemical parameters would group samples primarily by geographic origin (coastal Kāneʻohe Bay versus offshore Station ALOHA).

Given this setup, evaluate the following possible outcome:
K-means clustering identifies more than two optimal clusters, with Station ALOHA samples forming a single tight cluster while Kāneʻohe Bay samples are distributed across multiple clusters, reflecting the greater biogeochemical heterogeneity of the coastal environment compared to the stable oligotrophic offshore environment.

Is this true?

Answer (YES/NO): NO